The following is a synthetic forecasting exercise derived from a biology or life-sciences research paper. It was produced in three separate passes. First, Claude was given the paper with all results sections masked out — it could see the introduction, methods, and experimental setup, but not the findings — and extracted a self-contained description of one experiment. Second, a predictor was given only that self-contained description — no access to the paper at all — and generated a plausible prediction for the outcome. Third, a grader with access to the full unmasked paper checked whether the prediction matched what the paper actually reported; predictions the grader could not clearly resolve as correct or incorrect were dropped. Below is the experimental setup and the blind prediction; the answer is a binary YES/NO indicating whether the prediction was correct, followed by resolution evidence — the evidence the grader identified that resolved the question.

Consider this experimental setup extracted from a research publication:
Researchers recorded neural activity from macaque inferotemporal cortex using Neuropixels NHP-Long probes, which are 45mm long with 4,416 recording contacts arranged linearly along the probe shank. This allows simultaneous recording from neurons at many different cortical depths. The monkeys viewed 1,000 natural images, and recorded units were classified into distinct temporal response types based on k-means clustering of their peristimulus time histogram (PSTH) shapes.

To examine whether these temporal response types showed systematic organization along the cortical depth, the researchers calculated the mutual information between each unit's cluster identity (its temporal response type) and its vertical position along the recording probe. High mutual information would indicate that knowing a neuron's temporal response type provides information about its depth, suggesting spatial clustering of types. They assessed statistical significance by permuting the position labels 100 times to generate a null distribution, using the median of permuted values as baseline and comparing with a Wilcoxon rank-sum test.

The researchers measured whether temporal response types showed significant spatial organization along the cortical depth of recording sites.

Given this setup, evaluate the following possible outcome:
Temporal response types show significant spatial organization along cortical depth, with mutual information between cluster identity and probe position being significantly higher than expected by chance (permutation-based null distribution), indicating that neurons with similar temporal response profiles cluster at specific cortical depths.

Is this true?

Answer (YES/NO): YES